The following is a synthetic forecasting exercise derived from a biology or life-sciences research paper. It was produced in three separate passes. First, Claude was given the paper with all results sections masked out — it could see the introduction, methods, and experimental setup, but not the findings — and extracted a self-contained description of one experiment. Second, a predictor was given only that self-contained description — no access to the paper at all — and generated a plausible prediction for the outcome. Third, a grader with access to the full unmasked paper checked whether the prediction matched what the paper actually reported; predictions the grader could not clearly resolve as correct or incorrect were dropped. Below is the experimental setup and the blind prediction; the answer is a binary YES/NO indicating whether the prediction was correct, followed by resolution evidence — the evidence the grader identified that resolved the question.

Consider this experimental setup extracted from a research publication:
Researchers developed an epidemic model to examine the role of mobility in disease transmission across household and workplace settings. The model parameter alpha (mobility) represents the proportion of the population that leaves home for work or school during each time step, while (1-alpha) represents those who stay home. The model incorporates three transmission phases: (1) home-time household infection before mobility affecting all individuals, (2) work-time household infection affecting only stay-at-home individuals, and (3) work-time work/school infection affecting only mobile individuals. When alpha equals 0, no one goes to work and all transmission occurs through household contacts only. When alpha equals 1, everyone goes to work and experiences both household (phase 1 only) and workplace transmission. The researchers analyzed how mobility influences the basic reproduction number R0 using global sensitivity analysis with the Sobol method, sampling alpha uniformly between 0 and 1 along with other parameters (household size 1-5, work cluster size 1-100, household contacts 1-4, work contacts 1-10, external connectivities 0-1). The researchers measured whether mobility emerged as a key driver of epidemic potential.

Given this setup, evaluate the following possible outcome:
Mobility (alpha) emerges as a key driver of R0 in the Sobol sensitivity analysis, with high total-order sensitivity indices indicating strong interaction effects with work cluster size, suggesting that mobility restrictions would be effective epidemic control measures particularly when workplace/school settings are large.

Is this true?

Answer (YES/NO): NO